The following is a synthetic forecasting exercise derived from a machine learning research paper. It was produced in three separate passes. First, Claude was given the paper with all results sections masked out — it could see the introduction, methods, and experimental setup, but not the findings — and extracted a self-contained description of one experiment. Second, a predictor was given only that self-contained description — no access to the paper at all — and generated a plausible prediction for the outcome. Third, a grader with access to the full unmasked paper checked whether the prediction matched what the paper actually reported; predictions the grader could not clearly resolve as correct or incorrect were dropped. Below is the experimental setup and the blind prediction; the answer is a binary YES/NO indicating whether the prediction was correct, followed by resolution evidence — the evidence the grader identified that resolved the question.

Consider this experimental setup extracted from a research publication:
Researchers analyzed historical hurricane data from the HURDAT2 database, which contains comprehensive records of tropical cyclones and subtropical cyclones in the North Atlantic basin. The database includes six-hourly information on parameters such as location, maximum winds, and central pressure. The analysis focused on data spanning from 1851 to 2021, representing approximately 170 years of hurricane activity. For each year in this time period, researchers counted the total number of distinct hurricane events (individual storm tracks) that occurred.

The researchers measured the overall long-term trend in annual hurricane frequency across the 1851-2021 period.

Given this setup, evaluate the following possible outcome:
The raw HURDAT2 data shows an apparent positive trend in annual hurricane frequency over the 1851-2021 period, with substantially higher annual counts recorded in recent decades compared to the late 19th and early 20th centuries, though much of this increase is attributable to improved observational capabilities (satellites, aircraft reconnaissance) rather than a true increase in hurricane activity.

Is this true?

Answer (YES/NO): NO